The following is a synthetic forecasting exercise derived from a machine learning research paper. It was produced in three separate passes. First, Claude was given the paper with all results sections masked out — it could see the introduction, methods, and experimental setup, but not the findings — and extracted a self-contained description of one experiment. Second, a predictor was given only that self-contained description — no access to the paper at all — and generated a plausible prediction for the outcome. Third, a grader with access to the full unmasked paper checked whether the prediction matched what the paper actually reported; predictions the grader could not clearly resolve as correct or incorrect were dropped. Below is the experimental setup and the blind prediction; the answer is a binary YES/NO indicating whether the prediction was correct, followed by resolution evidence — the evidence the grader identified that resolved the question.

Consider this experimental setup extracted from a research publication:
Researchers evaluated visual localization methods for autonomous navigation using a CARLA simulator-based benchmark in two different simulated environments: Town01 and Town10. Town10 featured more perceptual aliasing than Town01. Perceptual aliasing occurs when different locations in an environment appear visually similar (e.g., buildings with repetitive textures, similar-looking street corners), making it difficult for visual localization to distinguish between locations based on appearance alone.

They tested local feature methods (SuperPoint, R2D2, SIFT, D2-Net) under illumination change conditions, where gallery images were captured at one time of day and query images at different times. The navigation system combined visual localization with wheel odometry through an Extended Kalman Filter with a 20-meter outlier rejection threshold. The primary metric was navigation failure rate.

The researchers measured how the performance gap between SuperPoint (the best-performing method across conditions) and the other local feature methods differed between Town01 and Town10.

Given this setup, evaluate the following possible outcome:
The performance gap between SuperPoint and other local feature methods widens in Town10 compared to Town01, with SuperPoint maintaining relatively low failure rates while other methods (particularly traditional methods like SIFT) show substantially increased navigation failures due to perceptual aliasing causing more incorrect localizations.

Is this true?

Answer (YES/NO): NO